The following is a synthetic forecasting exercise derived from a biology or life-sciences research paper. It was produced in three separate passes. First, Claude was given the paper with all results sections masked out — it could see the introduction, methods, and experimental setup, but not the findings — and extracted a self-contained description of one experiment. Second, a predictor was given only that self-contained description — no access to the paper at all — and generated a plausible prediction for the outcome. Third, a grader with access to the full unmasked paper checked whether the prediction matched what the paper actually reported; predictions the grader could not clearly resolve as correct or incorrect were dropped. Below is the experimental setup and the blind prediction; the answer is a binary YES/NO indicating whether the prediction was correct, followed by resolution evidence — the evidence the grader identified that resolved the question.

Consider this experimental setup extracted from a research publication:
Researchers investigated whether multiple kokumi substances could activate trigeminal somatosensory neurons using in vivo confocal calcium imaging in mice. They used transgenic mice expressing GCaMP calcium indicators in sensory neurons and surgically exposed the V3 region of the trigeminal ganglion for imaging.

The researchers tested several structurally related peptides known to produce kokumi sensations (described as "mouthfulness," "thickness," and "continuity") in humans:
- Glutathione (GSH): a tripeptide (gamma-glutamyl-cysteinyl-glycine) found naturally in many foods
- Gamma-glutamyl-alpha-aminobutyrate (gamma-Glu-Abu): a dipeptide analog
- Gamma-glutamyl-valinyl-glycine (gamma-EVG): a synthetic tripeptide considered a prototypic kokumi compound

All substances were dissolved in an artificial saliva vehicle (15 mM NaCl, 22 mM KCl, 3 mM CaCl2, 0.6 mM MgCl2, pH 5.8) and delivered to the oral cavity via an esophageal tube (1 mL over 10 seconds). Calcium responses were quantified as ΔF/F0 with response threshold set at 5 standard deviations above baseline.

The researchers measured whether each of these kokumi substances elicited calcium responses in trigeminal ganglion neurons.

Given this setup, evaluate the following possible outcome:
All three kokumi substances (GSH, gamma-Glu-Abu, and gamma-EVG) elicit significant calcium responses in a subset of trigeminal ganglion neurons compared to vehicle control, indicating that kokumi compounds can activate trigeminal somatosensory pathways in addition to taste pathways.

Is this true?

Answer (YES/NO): YES